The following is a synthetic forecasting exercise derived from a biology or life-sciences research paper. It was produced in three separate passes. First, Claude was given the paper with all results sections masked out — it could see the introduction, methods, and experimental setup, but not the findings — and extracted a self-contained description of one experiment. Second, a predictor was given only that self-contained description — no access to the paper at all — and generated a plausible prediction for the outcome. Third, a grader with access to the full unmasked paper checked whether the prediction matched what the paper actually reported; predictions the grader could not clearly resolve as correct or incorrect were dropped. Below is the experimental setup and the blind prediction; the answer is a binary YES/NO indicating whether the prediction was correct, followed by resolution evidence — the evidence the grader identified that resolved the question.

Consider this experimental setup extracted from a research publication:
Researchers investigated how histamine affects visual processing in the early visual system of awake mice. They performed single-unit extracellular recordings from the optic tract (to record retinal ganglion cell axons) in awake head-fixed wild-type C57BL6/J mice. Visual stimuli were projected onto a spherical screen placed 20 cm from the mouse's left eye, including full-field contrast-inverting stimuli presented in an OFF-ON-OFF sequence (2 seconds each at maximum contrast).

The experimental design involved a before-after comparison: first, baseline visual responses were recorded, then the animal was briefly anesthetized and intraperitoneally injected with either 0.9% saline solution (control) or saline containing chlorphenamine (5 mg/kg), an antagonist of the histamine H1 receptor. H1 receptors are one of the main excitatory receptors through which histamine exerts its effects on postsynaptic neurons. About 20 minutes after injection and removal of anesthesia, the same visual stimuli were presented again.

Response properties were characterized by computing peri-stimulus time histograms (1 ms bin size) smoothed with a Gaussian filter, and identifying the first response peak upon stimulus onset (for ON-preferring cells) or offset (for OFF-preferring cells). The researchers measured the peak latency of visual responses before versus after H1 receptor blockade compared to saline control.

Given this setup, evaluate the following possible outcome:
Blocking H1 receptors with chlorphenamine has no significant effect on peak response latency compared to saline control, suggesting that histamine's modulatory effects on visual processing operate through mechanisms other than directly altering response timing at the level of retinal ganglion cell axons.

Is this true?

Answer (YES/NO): NO